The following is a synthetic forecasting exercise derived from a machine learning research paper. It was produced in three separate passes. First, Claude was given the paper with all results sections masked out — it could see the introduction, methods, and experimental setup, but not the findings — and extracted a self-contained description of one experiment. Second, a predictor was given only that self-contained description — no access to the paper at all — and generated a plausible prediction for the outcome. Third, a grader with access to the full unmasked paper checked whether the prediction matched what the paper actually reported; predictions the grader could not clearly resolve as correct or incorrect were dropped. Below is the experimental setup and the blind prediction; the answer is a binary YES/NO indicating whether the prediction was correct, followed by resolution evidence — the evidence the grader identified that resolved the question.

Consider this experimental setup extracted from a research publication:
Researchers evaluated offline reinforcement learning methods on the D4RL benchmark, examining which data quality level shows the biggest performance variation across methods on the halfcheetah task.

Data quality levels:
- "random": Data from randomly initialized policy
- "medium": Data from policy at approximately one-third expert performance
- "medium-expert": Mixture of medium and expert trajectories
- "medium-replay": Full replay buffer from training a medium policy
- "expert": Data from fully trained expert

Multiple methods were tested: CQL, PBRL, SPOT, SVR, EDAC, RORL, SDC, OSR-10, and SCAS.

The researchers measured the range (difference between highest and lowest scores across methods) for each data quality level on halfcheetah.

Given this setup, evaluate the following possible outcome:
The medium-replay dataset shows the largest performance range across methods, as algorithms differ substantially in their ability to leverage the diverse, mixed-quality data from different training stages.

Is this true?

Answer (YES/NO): NO